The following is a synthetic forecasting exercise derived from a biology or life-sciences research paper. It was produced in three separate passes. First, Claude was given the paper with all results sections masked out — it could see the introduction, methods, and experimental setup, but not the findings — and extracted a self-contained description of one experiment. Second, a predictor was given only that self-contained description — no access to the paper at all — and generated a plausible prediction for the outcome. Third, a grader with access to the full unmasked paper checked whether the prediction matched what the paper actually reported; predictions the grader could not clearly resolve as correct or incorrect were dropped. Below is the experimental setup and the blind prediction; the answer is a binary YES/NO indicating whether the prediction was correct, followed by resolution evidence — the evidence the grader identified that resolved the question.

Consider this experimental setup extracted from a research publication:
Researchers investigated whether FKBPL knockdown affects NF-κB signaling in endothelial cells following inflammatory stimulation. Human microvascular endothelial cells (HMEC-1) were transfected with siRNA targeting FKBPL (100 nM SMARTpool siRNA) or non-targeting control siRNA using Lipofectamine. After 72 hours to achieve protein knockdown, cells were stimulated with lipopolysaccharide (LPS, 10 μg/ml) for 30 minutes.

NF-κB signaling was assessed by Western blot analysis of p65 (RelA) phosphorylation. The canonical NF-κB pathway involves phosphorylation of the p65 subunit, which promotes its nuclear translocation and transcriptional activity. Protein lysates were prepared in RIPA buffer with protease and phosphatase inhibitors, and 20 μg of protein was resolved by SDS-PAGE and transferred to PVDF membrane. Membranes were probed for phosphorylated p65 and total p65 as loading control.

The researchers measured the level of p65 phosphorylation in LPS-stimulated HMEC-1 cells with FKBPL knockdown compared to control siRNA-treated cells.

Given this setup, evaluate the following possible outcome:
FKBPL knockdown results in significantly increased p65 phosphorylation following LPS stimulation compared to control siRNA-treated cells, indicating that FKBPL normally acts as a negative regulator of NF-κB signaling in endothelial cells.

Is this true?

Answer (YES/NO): YES